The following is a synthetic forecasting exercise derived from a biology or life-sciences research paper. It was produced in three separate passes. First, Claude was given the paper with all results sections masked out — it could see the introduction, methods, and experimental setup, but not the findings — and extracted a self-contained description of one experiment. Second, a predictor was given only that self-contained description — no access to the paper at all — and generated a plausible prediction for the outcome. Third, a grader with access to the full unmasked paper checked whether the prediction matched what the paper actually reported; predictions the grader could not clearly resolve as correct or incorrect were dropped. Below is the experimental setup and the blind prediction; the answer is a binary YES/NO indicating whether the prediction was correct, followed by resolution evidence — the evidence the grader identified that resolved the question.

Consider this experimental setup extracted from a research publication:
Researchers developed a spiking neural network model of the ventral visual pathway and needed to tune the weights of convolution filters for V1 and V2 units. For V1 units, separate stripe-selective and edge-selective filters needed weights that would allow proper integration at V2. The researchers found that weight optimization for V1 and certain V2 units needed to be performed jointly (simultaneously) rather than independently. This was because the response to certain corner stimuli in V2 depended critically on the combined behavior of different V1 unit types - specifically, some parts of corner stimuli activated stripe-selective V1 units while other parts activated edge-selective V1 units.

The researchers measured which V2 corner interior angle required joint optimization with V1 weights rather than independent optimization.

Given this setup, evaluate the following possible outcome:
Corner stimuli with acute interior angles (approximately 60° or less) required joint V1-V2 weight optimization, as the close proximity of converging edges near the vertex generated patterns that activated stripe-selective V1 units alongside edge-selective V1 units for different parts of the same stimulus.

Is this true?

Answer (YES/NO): NO